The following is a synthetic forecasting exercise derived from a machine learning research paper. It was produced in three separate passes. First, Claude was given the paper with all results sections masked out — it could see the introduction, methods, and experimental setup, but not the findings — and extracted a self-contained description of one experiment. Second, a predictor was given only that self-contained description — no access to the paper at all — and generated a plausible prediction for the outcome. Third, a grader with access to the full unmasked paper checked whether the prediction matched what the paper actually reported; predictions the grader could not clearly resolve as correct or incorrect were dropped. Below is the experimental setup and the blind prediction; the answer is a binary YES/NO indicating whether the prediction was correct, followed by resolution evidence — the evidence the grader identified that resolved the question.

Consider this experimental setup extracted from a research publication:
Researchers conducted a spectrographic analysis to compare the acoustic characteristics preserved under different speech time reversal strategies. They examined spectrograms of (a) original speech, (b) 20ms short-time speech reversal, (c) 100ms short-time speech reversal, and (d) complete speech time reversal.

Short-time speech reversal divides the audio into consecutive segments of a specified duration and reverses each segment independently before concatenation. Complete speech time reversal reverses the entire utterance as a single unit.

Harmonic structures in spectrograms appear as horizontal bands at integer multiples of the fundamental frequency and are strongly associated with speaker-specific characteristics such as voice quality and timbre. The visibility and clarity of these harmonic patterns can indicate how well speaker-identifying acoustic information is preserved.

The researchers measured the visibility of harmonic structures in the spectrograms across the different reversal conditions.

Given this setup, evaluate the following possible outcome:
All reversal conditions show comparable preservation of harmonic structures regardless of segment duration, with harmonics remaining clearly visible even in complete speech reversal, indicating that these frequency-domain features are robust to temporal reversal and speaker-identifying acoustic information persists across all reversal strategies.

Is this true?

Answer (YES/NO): NO